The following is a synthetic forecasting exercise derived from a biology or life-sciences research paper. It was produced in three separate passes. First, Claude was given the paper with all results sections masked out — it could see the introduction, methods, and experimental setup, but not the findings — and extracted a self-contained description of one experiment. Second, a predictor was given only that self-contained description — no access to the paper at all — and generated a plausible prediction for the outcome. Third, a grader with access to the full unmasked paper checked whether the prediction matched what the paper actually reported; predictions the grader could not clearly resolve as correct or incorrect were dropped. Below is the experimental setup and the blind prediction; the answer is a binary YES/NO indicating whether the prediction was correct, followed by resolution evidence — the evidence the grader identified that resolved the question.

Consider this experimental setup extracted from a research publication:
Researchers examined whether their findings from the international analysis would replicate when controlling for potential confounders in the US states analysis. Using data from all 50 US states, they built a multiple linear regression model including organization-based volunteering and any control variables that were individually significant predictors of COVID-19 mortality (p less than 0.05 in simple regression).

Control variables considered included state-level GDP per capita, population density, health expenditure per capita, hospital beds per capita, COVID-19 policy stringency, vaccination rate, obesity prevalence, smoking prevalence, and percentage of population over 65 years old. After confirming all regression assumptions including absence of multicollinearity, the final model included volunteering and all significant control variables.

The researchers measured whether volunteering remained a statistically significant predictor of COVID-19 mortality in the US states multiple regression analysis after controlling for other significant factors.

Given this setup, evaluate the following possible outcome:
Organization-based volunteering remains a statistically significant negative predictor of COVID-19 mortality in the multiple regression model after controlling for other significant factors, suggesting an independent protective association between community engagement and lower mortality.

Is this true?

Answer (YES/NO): YES